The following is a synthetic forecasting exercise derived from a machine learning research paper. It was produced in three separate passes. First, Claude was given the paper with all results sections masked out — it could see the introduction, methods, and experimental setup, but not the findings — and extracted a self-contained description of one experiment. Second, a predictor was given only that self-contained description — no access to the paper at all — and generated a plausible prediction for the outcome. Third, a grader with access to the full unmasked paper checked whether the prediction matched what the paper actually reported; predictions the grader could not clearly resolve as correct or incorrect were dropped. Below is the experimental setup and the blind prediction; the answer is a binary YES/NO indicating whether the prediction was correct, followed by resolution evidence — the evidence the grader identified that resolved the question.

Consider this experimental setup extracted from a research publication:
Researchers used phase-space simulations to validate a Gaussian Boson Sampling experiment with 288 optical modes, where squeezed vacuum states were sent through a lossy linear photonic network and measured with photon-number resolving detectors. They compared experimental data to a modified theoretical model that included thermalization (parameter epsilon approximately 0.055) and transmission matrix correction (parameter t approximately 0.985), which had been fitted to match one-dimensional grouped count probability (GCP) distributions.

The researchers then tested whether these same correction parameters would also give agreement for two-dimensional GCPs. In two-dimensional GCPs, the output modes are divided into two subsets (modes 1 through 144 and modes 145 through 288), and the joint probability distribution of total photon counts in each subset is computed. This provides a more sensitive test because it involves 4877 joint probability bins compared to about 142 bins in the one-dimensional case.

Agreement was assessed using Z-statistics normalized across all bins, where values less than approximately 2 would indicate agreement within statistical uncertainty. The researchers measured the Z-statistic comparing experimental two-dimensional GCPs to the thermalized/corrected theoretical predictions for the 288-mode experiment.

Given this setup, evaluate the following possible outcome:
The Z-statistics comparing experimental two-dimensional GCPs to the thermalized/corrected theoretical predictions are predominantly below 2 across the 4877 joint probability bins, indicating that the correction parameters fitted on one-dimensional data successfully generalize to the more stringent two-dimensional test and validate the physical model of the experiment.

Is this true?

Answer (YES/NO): NO